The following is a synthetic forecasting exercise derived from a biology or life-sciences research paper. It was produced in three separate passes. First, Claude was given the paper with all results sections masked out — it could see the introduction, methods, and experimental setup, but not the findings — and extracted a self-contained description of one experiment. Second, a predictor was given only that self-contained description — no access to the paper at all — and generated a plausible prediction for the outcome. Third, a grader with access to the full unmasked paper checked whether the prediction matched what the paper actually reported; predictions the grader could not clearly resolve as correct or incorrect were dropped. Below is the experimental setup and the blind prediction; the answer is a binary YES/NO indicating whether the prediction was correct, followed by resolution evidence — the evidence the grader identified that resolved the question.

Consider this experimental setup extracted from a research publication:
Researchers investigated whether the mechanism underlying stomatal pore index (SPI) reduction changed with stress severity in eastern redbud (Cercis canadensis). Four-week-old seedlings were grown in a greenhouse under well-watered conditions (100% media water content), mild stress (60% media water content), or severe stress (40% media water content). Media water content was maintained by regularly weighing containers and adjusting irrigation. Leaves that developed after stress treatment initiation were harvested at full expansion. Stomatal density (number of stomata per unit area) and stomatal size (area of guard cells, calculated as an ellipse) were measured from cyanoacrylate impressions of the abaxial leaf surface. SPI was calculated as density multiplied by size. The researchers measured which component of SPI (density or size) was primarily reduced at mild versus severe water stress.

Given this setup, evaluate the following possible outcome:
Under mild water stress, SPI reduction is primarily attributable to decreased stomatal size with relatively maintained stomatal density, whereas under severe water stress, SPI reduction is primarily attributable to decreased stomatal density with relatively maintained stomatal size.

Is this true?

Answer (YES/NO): NO